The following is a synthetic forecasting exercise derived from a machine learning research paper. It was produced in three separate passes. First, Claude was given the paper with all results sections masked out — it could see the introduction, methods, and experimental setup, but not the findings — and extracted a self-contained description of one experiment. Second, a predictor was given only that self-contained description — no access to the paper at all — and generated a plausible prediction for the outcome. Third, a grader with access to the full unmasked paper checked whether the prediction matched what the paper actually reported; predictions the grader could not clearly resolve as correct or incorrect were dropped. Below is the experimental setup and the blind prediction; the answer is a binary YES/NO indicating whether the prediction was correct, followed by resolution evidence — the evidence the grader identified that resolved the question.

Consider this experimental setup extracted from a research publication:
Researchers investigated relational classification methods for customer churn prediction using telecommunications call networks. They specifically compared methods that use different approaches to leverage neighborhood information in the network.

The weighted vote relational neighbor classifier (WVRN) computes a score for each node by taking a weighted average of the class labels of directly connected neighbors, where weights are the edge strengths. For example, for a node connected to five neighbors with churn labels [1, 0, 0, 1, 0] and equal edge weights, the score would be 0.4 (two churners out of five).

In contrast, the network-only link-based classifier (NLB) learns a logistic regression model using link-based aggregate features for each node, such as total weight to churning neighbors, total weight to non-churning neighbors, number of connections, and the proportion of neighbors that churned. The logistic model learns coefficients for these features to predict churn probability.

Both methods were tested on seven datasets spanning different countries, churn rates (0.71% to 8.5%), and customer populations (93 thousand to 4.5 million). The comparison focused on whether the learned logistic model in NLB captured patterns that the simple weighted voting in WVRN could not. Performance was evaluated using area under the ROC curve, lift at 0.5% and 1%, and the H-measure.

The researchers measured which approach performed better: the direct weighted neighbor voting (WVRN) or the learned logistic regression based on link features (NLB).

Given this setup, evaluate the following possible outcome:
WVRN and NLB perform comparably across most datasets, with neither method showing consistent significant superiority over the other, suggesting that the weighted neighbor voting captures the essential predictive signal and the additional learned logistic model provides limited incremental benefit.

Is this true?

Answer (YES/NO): NO